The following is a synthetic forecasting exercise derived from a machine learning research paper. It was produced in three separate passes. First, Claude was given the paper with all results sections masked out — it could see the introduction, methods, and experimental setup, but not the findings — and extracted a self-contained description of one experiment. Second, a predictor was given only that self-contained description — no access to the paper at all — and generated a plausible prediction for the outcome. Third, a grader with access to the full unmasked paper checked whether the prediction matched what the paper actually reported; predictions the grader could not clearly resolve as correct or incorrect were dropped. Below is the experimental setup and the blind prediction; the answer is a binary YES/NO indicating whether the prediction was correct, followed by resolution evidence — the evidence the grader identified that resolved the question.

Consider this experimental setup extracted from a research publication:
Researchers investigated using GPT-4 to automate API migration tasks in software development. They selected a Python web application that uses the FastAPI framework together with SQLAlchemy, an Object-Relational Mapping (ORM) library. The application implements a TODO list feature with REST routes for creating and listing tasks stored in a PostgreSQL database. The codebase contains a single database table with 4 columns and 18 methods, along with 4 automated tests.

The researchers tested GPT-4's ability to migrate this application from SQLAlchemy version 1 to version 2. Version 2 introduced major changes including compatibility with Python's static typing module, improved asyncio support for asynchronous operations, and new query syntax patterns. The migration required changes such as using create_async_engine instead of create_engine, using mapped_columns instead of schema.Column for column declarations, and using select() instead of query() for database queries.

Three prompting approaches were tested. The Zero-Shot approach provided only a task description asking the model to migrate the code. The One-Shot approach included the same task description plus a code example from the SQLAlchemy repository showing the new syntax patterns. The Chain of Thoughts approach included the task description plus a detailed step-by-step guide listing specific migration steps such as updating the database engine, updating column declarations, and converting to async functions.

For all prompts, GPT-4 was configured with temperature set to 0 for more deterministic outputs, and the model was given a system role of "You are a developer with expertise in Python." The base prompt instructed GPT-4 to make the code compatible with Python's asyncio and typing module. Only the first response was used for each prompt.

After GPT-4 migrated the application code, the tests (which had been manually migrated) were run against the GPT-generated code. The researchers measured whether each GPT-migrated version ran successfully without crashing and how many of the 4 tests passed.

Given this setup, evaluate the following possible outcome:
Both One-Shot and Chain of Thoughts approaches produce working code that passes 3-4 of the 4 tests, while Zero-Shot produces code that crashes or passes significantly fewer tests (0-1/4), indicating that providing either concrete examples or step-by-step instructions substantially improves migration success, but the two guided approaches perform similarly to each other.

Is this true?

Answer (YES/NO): NO